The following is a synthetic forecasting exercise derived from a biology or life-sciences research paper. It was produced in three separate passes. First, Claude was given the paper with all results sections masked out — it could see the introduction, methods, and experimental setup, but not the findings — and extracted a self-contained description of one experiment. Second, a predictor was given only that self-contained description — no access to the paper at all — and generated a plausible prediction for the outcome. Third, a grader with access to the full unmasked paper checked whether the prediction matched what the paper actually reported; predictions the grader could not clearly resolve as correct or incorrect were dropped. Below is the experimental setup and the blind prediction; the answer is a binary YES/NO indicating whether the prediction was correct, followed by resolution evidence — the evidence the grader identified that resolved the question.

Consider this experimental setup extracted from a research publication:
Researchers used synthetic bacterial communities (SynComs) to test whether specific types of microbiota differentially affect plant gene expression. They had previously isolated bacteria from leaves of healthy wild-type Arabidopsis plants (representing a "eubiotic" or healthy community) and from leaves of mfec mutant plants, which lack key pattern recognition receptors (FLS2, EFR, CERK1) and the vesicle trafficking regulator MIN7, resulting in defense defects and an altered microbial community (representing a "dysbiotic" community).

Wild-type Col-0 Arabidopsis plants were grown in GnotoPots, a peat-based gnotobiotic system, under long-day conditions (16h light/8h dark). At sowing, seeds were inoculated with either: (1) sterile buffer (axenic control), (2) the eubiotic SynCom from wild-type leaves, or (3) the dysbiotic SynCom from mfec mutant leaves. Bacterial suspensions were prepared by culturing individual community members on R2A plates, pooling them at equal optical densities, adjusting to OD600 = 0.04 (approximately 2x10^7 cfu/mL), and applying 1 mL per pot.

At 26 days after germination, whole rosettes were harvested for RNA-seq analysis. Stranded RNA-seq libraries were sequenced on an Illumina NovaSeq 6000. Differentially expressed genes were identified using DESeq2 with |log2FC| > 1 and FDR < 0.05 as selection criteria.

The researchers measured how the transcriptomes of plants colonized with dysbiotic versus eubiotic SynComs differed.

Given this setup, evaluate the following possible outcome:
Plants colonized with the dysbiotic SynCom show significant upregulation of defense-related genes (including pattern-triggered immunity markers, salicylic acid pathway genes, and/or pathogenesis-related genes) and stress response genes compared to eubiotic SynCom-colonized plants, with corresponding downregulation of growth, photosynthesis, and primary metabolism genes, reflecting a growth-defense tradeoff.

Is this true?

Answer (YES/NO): NO